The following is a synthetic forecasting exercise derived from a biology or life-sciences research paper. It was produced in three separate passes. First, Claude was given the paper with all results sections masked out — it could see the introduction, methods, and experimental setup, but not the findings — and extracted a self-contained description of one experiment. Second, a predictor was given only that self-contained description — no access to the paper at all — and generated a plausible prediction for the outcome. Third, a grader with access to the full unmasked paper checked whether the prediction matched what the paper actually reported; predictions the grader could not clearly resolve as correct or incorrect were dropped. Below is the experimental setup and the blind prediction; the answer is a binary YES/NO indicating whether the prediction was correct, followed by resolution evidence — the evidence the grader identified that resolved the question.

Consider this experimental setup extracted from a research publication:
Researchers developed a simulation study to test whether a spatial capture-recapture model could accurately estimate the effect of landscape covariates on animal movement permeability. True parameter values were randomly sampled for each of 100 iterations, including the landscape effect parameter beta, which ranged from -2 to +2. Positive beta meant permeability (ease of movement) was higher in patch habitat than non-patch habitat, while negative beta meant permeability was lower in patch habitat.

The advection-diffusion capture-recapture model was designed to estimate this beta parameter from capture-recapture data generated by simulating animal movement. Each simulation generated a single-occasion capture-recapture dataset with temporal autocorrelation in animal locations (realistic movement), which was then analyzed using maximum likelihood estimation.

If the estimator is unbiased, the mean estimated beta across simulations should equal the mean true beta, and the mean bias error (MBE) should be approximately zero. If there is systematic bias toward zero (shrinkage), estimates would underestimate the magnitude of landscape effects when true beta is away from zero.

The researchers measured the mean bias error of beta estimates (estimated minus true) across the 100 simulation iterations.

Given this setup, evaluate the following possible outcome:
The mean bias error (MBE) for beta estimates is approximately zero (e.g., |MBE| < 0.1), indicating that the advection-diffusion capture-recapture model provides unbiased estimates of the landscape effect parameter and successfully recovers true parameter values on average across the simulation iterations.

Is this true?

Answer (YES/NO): YES